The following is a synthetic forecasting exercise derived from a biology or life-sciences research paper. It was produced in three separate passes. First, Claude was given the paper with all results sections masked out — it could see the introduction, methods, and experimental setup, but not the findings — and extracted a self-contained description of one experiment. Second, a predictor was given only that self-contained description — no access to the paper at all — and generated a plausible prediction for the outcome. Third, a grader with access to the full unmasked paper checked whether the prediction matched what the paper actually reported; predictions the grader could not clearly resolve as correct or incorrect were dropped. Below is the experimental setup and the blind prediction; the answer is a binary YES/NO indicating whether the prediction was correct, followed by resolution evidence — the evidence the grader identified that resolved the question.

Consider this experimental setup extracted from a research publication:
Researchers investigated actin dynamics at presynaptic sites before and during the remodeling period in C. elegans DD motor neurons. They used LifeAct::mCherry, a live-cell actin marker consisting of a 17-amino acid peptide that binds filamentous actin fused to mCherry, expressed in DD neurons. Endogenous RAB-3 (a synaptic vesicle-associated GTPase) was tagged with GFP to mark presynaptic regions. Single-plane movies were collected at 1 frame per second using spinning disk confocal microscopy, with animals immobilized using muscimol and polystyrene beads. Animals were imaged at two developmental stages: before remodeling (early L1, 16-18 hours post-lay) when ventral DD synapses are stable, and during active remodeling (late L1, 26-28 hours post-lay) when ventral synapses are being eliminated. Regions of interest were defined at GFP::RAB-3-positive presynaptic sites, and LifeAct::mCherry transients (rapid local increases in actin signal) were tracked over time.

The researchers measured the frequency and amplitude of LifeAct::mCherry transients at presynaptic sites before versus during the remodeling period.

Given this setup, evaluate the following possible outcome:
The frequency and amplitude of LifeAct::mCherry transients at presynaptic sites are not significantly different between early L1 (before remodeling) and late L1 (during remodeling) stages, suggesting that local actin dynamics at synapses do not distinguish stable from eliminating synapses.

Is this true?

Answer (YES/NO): NO